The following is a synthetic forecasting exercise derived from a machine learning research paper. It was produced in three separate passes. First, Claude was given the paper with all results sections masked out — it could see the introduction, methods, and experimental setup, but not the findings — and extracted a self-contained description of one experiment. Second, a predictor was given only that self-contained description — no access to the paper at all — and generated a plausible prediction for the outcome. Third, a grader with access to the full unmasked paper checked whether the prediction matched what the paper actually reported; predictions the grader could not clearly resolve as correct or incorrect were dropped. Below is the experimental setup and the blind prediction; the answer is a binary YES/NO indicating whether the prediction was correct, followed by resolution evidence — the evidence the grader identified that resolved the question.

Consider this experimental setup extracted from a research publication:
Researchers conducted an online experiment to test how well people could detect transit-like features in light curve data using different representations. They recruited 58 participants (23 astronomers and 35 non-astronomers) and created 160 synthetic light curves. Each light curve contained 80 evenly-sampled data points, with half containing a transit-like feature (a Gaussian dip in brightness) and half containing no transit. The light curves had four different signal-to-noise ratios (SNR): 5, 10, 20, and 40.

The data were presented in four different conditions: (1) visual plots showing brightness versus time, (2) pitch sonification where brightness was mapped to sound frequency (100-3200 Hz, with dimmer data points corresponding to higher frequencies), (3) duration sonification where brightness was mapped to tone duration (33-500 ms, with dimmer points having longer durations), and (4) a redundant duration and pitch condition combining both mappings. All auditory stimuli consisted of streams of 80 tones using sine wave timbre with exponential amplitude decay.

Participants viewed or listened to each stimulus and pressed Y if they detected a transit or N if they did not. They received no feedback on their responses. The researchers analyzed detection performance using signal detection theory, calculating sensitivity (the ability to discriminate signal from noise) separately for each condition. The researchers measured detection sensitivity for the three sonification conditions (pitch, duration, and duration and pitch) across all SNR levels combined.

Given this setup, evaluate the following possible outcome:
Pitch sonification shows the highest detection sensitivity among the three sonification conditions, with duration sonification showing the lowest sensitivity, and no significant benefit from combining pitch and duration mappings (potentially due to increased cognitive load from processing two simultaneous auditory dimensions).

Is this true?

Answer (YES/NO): NO